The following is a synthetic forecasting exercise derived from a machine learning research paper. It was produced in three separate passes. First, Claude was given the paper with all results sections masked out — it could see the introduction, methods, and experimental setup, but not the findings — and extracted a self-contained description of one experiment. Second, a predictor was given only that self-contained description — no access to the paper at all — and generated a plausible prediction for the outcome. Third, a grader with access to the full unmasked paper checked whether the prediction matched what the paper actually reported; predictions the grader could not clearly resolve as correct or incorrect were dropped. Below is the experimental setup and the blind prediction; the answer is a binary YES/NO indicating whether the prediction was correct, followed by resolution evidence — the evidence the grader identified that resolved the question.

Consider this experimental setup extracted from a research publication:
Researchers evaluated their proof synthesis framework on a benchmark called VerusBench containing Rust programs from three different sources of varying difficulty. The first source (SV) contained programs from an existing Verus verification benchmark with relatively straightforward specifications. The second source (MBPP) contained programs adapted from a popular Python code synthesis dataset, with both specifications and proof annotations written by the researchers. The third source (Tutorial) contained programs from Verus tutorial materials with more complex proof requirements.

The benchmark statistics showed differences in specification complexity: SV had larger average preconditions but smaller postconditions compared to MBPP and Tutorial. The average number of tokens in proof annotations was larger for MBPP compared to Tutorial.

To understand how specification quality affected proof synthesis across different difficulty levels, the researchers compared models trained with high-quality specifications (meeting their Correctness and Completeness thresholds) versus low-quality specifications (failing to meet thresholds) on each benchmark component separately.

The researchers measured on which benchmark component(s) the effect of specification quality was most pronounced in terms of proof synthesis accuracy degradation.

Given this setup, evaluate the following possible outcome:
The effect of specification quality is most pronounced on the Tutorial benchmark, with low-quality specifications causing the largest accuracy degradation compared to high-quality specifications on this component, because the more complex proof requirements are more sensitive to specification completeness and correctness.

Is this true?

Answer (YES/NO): NO